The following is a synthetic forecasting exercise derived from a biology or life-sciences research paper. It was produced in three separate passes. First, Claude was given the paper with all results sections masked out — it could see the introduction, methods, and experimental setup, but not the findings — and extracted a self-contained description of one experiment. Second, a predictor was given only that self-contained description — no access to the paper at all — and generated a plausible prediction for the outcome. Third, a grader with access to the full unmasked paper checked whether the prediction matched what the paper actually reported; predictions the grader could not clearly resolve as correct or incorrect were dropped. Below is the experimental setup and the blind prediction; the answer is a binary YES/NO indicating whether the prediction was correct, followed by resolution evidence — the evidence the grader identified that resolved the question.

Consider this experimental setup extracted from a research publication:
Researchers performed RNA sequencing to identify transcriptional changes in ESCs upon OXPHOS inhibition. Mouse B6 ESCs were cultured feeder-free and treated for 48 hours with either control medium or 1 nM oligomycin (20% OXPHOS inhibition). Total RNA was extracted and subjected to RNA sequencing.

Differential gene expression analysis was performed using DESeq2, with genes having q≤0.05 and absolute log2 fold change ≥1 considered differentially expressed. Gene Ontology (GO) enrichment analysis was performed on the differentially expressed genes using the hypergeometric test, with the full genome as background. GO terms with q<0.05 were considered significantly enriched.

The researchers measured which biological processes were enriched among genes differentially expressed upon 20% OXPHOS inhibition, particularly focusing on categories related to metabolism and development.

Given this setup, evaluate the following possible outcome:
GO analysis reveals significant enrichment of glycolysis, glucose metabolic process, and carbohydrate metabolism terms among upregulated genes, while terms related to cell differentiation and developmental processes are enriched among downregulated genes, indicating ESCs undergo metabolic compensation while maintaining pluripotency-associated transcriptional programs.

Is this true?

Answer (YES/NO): NO